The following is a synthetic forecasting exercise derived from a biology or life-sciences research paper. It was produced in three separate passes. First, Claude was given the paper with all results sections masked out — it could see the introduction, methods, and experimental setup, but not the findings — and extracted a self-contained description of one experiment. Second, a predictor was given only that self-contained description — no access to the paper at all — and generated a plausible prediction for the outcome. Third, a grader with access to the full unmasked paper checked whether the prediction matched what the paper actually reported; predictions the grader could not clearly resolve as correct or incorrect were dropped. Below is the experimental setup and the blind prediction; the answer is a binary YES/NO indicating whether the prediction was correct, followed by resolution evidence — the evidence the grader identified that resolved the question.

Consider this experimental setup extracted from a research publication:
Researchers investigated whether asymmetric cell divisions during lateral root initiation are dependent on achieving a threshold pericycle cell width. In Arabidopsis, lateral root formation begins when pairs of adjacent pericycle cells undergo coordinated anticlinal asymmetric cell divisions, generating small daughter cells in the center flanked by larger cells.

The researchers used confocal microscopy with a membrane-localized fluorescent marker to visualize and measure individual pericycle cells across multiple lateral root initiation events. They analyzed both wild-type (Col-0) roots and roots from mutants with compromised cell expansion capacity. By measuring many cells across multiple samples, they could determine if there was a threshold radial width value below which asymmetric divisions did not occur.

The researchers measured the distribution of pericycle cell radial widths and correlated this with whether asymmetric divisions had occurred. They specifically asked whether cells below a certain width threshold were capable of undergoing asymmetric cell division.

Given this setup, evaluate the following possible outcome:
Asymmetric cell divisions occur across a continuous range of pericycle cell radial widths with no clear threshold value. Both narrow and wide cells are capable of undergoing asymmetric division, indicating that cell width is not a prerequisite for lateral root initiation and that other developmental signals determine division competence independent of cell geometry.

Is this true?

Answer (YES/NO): NO